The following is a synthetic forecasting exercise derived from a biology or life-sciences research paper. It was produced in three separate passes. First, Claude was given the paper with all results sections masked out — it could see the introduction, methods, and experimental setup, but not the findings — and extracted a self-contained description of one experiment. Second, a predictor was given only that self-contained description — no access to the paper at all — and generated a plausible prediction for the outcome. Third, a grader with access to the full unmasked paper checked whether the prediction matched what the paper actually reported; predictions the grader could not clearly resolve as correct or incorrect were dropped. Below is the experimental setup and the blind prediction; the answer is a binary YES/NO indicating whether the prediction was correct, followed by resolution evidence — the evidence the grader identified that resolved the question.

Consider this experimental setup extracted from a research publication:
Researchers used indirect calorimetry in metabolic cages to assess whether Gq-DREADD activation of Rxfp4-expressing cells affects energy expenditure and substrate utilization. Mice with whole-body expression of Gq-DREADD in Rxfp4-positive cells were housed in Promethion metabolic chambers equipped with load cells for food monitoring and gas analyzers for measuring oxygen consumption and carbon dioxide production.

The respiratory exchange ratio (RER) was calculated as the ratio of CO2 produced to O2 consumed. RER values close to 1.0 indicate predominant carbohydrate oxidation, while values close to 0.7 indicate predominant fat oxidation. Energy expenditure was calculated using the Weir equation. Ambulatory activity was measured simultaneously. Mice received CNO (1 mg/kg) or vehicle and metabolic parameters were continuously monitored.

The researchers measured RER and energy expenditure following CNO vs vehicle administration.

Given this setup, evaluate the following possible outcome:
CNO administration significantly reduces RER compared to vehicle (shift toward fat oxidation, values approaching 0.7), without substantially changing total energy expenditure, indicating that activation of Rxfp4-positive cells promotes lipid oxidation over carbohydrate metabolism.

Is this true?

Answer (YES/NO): NO